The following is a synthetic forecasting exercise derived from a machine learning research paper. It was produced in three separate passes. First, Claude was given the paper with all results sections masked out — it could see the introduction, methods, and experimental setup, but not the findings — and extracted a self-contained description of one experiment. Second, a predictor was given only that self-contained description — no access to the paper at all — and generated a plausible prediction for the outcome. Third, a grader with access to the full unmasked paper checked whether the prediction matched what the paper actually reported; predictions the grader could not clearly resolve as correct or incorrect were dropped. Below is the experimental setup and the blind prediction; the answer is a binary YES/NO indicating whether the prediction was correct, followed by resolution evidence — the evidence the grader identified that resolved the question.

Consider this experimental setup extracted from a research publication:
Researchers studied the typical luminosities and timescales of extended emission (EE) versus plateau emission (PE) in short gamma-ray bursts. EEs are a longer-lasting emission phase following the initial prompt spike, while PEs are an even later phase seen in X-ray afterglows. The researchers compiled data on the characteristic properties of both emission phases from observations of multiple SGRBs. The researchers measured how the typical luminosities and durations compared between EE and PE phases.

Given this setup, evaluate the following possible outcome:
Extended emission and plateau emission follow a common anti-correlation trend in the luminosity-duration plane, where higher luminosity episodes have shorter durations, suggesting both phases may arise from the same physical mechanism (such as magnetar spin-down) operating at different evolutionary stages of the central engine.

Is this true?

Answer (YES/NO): NO